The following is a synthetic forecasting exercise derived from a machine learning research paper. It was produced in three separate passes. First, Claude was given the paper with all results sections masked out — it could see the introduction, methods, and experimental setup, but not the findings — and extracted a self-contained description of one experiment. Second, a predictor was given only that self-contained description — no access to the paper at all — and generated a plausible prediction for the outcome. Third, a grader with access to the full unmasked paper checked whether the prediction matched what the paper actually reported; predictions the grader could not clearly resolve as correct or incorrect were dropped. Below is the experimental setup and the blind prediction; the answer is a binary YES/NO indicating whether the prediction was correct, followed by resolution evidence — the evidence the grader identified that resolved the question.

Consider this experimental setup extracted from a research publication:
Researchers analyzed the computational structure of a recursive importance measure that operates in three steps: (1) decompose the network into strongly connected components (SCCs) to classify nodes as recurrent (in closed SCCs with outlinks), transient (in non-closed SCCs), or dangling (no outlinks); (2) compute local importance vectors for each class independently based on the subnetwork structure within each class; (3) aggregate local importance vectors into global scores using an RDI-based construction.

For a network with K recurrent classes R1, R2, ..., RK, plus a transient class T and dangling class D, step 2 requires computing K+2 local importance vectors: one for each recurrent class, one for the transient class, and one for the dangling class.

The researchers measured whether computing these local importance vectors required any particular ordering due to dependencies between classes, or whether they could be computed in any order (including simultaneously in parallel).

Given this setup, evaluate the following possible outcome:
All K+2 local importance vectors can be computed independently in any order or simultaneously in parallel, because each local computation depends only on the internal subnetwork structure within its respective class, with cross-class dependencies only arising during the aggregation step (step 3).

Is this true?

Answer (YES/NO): YES